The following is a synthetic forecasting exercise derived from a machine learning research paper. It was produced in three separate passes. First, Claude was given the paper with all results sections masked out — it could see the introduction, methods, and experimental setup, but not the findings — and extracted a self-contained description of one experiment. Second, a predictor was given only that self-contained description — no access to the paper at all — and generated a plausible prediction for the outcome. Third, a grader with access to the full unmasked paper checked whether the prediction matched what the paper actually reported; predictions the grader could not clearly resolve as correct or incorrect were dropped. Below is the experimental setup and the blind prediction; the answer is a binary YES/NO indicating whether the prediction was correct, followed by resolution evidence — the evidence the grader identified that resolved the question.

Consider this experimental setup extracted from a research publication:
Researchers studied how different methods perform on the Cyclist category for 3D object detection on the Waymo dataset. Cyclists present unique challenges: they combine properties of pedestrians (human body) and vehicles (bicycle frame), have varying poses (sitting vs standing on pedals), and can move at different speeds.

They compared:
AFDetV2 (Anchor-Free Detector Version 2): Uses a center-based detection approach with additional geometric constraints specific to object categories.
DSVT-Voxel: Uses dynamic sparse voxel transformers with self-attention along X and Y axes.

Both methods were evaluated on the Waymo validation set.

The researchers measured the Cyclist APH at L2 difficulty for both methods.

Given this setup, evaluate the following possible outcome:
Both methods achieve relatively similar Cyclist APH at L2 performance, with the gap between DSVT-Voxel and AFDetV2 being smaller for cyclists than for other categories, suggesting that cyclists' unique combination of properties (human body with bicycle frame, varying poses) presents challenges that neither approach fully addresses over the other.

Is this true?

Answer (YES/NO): NO